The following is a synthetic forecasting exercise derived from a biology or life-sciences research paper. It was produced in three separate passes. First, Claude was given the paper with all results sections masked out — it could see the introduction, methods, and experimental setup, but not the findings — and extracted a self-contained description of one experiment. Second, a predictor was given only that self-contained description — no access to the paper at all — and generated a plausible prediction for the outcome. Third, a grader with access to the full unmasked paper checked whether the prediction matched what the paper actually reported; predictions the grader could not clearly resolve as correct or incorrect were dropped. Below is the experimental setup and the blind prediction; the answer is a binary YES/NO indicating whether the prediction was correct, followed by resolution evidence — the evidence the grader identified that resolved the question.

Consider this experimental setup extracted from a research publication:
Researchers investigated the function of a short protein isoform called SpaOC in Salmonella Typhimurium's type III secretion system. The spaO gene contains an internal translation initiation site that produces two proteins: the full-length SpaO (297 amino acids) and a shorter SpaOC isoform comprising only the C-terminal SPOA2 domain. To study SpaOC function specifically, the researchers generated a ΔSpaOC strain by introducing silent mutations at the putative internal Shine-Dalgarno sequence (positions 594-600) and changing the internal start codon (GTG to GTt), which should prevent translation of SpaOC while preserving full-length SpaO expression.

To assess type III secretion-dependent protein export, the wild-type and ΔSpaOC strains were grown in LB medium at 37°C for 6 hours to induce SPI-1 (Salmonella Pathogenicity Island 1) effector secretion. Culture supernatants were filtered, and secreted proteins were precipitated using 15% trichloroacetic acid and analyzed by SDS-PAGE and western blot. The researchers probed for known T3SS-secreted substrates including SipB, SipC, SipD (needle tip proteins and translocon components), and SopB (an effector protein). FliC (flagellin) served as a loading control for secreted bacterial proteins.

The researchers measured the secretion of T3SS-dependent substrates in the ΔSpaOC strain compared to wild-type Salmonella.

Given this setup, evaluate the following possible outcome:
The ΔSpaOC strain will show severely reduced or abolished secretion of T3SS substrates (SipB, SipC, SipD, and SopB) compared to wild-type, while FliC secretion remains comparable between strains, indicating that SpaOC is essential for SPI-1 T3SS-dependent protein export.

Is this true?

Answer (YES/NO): NO